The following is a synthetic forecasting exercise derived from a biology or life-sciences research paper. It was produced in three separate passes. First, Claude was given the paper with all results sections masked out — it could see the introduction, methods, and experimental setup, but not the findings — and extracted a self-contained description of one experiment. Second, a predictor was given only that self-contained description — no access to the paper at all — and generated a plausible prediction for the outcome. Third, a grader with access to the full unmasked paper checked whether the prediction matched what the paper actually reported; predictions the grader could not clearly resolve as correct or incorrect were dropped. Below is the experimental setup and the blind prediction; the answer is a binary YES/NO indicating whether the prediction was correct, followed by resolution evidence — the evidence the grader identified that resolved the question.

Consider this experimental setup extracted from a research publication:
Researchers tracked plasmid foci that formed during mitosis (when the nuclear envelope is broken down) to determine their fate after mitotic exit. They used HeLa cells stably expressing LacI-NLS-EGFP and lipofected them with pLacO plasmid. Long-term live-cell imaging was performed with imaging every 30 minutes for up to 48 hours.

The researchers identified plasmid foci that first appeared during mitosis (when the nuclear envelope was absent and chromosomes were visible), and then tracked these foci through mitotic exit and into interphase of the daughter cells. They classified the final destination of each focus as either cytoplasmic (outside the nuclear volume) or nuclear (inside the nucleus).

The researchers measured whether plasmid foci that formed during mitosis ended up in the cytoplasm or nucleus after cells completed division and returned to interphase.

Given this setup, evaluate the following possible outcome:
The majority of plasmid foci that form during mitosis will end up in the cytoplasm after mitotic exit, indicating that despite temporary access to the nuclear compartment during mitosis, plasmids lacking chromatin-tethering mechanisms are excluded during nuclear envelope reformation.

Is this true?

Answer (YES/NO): YES